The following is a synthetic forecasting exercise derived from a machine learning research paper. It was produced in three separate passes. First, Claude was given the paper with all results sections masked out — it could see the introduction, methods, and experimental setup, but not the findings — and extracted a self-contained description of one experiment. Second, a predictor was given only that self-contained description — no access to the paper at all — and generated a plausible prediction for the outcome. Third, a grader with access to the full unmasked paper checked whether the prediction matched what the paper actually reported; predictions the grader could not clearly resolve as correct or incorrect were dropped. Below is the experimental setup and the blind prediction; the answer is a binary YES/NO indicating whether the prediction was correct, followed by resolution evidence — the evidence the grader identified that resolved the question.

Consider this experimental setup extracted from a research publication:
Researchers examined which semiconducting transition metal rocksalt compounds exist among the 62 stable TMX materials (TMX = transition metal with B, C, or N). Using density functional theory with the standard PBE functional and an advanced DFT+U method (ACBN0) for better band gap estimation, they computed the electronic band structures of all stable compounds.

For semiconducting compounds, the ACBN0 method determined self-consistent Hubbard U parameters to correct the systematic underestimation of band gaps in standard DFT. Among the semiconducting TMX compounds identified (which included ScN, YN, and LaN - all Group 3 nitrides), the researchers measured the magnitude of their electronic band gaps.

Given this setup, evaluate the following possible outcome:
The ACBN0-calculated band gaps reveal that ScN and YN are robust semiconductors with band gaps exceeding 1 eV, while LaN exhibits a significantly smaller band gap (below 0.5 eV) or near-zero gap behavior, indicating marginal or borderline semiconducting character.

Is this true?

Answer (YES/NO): NO